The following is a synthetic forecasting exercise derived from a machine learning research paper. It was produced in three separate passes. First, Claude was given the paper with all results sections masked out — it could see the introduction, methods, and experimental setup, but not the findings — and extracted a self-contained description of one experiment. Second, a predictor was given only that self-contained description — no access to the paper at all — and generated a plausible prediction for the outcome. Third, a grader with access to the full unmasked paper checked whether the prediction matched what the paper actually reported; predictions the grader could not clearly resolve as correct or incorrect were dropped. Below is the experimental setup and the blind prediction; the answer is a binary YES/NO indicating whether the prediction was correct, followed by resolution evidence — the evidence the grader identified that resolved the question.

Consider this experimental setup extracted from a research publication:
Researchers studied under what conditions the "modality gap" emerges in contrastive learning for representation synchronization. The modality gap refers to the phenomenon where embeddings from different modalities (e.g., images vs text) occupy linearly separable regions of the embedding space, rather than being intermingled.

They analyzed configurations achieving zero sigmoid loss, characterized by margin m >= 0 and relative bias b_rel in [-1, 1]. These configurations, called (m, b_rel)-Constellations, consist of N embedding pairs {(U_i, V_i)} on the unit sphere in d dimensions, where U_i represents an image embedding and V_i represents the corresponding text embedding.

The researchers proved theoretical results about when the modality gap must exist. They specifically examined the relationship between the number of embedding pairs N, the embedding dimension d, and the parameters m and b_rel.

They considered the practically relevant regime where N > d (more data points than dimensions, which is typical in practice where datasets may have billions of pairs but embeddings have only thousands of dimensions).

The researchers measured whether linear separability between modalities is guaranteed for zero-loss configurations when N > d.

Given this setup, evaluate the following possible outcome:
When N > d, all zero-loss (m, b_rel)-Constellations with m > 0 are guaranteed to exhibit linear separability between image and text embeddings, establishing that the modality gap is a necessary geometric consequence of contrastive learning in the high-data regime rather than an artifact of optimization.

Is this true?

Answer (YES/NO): NO